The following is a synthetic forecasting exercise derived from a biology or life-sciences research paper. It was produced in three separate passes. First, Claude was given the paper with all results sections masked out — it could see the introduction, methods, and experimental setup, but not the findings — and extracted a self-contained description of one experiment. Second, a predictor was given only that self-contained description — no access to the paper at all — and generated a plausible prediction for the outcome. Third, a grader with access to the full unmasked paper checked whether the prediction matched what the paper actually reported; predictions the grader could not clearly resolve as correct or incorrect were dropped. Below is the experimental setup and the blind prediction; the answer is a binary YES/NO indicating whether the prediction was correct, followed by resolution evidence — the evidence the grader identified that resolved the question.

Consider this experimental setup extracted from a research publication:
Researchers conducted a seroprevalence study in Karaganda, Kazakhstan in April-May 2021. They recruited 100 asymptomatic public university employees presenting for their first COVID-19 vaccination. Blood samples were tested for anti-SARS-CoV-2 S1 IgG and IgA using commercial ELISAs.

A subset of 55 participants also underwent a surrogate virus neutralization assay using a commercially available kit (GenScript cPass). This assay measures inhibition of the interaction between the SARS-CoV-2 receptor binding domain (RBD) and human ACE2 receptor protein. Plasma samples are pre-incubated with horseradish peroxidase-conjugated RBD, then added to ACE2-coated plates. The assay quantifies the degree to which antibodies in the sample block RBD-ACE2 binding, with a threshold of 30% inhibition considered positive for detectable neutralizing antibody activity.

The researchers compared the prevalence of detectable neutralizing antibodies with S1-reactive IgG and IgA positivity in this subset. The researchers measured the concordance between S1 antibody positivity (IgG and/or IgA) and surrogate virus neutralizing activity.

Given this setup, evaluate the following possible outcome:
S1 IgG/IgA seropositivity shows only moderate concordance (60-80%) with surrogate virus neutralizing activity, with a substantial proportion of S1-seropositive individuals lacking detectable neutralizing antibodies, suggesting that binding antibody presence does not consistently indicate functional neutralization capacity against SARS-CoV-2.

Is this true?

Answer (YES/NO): NO